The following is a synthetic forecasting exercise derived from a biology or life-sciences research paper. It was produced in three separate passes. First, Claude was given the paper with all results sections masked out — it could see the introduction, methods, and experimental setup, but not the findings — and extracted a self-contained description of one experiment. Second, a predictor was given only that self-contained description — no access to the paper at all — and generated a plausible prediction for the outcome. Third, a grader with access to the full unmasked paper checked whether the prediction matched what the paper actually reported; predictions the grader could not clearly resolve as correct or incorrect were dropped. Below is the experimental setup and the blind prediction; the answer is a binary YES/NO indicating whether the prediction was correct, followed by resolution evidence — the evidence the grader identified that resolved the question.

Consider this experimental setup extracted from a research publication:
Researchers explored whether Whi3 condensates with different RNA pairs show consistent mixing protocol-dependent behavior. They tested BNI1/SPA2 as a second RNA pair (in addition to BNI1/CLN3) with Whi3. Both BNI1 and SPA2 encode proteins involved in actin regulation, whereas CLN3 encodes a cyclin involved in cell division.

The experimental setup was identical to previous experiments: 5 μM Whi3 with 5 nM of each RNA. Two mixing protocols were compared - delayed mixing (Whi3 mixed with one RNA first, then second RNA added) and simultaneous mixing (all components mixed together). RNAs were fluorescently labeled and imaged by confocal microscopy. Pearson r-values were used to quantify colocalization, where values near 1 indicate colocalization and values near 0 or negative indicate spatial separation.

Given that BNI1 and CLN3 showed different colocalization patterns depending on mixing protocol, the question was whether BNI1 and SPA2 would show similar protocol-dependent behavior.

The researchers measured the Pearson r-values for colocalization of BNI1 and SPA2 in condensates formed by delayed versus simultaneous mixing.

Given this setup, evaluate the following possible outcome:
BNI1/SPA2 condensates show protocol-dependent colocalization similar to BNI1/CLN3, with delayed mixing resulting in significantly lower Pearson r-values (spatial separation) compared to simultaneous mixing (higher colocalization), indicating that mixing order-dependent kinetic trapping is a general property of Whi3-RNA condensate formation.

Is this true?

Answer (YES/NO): NO